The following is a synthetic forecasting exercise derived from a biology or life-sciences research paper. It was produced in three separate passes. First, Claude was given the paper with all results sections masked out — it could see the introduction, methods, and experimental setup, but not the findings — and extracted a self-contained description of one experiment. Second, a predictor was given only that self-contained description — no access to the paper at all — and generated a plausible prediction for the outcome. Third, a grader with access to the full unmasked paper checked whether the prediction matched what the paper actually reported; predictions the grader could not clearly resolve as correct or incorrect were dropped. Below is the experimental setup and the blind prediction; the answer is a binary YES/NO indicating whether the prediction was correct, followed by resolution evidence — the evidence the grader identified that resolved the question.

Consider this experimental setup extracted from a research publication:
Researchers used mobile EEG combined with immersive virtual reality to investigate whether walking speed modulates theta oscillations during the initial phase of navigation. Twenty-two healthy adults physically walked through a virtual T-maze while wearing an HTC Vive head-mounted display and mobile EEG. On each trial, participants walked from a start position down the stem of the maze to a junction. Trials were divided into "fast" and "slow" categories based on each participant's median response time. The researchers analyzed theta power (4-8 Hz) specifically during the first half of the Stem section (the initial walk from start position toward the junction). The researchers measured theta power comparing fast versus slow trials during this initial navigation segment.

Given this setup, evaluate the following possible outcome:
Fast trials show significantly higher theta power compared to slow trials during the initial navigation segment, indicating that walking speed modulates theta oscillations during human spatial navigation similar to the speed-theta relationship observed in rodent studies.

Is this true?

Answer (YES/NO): NO